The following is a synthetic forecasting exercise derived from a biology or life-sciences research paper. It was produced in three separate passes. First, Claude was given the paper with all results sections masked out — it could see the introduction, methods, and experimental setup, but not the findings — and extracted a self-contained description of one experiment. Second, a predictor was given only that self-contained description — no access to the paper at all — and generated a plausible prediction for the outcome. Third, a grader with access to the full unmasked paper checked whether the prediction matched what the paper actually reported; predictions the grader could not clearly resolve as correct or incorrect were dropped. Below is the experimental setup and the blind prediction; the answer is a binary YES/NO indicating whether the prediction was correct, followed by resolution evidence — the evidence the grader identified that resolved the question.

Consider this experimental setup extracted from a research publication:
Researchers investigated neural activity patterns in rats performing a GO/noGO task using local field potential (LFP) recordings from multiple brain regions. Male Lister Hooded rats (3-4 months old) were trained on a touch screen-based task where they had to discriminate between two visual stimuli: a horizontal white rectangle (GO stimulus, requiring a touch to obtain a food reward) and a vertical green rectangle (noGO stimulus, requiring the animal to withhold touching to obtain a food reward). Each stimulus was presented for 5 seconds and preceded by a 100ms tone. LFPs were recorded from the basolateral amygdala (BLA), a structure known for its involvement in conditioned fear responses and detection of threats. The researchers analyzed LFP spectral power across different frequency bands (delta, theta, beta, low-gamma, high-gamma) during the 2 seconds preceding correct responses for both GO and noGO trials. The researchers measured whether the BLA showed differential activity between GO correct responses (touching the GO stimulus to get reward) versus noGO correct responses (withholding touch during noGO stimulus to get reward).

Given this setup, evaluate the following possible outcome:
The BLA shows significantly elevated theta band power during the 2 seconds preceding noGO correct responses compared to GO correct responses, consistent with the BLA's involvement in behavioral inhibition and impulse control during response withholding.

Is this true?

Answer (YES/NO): NO